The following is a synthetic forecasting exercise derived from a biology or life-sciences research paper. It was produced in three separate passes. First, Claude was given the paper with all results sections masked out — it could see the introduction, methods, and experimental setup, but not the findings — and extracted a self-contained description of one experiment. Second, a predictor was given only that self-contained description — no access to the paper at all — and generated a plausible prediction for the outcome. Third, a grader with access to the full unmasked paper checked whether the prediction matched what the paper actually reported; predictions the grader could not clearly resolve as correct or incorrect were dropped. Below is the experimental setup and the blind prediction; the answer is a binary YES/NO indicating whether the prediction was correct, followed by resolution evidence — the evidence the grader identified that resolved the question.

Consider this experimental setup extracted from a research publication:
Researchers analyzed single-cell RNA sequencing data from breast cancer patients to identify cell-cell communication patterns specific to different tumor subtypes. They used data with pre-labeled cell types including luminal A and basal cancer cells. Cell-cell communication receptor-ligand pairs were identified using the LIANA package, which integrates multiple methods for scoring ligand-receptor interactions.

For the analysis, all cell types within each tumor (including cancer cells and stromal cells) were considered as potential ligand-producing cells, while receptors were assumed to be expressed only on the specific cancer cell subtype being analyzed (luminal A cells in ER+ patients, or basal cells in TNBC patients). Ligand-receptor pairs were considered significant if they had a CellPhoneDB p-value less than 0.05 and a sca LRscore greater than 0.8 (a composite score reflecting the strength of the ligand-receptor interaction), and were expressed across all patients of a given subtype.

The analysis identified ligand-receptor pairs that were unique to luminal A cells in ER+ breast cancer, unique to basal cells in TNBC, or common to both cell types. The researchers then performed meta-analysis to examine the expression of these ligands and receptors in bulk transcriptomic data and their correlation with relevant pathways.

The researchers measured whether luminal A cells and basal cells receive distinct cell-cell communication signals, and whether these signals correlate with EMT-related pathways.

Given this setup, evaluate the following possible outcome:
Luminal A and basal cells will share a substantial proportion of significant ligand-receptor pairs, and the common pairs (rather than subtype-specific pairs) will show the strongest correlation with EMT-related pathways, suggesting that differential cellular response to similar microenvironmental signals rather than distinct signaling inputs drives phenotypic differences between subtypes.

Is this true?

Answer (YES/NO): NO